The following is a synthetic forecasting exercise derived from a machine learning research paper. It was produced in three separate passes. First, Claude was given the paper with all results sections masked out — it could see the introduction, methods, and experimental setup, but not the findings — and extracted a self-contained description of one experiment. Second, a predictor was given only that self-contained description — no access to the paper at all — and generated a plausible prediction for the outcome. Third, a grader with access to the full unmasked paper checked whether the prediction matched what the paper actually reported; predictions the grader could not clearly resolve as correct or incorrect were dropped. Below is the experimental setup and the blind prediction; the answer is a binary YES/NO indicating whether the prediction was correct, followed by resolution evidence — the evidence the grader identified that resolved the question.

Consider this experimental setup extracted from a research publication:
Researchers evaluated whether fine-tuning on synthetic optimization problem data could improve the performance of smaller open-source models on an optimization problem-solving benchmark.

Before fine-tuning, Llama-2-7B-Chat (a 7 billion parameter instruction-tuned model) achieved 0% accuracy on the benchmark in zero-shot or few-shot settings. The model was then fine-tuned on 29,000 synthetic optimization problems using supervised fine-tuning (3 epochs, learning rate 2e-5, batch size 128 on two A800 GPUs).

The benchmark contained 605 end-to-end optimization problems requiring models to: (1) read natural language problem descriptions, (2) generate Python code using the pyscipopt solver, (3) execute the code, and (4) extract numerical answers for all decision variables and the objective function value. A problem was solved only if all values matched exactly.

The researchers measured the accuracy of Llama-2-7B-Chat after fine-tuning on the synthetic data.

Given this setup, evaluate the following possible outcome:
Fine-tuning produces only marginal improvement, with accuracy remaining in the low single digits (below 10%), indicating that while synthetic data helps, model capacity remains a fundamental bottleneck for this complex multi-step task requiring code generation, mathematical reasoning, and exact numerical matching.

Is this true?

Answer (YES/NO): NO